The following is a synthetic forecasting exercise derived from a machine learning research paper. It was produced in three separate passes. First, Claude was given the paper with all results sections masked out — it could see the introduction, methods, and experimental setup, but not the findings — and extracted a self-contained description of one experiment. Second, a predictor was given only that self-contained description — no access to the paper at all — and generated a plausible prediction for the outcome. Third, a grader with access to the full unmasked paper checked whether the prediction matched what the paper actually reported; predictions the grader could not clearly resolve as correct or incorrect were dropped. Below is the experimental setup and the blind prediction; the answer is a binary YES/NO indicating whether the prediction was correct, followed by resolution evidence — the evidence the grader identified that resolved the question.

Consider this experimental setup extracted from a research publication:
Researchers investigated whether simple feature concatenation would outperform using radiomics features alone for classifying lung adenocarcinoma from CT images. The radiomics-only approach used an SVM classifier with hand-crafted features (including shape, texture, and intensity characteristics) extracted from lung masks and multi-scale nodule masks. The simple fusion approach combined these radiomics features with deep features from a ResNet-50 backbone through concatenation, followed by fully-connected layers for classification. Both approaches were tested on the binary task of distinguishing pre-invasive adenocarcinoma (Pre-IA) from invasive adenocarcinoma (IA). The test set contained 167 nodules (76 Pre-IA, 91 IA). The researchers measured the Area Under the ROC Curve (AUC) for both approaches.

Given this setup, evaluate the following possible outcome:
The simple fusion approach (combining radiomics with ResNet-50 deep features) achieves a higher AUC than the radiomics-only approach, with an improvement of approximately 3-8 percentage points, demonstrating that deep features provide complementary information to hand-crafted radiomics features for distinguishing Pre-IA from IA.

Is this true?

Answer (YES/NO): NO